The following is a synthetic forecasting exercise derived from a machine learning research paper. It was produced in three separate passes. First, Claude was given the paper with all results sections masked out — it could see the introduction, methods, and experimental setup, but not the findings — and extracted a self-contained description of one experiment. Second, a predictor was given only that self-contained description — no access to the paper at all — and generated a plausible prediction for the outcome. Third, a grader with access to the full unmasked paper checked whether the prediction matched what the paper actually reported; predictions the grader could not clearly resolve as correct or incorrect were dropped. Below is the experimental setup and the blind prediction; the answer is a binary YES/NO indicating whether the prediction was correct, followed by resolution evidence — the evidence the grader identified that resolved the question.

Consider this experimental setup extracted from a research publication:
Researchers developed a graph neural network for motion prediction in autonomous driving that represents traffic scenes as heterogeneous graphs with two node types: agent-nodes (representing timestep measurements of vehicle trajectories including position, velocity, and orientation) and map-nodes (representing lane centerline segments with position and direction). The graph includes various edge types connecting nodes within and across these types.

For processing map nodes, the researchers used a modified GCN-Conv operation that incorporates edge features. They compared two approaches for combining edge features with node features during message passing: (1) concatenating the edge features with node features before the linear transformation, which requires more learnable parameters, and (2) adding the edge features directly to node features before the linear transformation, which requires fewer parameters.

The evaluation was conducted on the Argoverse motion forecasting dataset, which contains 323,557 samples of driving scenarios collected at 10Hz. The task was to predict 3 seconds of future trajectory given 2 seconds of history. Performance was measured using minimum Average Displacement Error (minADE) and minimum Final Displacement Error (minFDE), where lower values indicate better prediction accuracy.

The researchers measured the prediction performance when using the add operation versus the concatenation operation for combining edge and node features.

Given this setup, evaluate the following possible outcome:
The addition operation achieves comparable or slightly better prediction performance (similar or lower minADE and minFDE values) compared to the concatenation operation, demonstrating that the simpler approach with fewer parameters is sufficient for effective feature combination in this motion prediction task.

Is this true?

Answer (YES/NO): NO